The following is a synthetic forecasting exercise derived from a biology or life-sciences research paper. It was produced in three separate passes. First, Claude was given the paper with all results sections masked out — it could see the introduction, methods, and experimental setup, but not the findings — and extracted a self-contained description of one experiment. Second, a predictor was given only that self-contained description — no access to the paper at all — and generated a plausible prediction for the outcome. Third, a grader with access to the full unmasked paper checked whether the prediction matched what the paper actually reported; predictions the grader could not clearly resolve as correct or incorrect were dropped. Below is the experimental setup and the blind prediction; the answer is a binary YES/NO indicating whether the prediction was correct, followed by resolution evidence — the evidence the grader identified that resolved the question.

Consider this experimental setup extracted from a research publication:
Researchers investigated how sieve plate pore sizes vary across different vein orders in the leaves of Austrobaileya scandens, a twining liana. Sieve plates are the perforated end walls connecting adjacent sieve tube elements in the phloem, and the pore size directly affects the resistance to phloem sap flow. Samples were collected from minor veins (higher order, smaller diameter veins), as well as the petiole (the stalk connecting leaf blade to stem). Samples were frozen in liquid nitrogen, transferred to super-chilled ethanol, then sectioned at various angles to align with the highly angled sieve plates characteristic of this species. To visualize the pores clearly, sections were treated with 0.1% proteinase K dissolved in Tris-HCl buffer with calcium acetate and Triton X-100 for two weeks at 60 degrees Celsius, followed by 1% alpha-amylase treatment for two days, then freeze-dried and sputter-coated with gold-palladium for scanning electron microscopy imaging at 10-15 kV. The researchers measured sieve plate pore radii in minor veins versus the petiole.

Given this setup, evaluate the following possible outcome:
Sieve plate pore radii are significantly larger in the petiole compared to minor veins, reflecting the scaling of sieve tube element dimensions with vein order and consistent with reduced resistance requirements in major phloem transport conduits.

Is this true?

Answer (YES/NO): YES